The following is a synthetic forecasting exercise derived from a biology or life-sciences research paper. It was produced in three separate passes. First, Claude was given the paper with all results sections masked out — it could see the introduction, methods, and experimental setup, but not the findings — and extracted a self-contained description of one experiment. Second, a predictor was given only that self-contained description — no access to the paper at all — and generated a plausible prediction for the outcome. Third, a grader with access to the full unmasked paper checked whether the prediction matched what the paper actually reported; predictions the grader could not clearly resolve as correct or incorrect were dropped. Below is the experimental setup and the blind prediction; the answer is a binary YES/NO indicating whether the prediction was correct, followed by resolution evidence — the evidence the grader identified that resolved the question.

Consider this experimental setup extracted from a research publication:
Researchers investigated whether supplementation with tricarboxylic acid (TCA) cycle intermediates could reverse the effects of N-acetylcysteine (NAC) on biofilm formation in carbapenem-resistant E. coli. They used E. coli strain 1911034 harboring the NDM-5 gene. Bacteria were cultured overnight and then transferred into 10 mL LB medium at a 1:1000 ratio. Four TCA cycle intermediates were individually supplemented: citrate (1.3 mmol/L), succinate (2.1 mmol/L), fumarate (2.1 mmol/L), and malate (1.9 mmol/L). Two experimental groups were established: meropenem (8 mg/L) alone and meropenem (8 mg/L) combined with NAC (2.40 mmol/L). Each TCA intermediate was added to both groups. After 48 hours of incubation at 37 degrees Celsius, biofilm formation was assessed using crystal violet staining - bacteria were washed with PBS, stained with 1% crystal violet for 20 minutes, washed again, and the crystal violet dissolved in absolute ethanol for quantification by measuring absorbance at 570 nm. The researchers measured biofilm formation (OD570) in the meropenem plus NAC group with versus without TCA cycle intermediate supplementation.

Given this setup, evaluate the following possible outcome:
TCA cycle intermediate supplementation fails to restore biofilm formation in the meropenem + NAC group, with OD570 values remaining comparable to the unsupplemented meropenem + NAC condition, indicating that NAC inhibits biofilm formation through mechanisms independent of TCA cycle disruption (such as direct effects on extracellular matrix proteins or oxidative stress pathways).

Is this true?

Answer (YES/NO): NO